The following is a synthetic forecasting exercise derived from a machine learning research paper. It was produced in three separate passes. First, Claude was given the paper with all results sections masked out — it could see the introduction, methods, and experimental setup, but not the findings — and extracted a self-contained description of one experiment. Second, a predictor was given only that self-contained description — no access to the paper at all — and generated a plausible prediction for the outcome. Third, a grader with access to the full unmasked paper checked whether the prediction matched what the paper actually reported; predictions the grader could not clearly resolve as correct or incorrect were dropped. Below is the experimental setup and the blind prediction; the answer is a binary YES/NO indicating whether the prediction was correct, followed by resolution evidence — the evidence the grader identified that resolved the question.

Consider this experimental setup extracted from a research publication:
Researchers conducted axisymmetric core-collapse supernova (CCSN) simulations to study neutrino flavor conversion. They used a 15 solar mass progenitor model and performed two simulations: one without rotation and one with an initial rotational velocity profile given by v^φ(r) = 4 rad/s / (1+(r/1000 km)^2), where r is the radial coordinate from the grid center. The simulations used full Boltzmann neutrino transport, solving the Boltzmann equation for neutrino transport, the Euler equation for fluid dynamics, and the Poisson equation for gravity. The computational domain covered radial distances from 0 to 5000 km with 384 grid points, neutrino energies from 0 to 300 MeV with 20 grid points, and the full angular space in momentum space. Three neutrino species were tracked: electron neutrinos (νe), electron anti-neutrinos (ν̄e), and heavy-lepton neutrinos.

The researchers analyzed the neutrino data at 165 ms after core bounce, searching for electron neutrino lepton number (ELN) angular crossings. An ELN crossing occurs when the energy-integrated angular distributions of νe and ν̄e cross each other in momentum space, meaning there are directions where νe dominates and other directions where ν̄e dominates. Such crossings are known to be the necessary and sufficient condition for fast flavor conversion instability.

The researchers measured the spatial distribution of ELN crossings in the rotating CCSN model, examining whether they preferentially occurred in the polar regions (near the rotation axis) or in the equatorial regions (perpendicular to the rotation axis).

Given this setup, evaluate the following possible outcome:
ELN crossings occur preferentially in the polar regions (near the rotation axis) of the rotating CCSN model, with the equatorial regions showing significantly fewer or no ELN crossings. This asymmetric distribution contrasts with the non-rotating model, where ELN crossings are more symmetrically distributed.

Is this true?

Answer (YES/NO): NO